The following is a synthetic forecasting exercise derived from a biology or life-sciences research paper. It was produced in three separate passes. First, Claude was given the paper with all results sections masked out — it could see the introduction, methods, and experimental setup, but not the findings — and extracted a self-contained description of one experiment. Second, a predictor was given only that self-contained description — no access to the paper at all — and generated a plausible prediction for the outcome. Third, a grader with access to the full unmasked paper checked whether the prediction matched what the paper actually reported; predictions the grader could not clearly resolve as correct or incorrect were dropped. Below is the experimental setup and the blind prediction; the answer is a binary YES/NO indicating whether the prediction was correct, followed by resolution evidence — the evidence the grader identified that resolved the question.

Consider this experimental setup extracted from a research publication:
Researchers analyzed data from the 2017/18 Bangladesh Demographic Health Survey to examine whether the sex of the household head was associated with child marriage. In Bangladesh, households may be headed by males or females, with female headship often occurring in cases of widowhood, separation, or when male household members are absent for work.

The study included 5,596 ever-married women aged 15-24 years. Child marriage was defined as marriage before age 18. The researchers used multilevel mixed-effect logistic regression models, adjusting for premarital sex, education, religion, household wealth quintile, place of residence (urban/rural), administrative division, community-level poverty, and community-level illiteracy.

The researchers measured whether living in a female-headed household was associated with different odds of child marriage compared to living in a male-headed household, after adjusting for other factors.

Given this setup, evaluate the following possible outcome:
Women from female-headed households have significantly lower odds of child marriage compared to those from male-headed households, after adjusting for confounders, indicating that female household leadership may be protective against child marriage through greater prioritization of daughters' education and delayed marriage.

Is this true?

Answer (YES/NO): NO